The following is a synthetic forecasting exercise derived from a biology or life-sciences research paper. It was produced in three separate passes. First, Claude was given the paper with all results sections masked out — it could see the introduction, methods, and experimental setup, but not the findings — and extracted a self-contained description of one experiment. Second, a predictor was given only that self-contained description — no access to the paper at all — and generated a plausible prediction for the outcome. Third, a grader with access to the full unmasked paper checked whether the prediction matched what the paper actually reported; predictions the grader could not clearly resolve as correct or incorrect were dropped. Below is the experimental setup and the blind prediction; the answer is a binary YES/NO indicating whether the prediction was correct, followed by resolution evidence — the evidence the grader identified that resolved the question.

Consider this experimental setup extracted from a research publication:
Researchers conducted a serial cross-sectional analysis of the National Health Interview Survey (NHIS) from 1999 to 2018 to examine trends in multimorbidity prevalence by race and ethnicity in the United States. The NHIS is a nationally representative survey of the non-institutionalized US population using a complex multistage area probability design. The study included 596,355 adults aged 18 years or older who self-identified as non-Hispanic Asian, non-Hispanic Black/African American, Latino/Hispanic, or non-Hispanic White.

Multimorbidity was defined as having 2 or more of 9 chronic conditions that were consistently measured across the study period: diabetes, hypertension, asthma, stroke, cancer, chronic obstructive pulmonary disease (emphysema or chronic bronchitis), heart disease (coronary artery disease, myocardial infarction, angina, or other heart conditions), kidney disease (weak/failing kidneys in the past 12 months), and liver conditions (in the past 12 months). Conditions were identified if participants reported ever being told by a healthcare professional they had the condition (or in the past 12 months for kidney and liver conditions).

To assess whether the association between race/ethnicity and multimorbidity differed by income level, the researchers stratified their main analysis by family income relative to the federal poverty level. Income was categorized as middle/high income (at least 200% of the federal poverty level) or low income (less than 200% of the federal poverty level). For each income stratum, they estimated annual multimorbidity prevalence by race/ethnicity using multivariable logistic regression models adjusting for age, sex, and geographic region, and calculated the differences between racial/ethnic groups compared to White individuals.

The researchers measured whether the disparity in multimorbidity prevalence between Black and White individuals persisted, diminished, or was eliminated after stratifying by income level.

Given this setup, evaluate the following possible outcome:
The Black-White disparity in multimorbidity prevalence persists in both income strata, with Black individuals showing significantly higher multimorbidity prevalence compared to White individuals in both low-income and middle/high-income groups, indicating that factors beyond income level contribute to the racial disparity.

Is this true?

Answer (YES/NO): NO